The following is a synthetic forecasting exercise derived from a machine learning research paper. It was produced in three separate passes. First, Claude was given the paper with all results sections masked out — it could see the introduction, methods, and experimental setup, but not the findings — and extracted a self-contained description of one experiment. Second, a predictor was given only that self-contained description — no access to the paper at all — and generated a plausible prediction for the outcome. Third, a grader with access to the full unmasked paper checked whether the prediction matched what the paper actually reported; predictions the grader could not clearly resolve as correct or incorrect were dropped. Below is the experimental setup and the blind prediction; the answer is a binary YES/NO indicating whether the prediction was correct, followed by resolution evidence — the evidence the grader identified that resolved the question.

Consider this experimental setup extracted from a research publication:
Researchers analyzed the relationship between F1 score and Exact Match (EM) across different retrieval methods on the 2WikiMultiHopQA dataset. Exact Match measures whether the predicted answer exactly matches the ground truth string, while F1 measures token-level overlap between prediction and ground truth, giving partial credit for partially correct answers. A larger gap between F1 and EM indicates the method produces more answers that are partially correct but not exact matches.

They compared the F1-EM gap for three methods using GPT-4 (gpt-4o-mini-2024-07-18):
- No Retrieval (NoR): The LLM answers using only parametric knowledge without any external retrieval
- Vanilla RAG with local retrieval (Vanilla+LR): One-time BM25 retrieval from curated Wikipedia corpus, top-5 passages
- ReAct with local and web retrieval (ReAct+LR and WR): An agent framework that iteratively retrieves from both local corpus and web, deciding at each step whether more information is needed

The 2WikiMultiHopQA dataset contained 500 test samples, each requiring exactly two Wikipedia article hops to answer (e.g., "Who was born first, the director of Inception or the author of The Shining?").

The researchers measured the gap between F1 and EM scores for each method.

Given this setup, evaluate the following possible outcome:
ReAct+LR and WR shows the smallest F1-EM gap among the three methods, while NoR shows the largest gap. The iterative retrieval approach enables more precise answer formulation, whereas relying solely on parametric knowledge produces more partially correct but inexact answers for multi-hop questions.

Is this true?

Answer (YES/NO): NO